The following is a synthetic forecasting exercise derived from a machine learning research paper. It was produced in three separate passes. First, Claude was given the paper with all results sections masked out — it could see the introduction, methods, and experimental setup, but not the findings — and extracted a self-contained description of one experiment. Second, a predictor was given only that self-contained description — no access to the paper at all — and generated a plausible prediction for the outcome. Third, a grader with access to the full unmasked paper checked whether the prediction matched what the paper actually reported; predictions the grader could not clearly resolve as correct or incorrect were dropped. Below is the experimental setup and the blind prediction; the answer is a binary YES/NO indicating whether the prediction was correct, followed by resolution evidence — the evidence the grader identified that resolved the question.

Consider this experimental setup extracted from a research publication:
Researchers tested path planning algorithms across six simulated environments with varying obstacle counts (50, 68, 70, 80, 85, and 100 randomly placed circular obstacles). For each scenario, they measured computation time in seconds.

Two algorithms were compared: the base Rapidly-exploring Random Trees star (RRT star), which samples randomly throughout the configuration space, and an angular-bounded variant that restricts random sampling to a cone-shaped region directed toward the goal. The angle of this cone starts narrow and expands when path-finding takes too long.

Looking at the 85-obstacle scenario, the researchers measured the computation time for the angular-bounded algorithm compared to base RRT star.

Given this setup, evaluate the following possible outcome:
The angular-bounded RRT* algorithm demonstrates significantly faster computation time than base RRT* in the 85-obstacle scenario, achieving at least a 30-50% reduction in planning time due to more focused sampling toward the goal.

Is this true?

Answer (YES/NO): NO